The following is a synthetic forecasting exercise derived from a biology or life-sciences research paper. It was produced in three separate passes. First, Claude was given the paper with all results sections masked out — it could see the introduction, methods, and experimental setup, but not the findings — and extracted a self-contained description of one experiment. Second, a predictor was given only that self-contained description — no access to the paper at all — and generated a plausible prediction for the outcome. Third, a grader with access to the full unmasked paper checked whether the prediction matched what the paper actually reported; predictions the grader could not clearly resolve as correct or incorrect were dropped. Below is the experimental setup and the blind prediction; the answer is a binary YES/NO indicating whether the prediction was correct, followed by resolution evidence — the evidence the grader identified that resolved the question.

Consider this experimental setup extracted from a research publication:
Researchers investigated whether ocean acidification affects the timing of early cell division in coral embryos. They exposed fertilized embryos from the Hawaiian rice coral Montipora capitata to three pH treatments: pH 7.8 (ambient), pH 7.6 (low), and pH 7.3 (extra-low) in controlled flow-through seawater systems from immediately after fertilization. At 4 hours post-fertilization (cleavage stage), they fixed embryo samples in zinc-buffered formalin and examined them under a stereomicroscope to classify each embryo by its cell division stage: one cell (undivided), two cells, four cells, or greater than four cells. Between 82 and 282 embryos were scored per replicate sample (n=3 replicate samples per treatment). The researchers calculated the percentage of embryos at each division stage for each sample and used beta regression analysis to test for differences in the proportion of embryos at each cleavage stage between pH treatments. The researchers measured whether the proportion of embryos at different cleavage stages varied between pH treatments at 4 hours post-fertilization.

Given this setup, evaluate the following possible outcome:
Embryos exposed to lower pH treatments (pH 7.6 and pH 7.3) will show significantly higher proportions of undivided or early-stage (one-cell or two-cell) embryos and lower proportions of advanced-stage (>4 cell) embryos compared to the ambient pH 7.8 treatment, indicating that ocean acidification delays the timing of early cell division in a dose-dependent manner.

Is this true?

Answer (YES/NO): NO